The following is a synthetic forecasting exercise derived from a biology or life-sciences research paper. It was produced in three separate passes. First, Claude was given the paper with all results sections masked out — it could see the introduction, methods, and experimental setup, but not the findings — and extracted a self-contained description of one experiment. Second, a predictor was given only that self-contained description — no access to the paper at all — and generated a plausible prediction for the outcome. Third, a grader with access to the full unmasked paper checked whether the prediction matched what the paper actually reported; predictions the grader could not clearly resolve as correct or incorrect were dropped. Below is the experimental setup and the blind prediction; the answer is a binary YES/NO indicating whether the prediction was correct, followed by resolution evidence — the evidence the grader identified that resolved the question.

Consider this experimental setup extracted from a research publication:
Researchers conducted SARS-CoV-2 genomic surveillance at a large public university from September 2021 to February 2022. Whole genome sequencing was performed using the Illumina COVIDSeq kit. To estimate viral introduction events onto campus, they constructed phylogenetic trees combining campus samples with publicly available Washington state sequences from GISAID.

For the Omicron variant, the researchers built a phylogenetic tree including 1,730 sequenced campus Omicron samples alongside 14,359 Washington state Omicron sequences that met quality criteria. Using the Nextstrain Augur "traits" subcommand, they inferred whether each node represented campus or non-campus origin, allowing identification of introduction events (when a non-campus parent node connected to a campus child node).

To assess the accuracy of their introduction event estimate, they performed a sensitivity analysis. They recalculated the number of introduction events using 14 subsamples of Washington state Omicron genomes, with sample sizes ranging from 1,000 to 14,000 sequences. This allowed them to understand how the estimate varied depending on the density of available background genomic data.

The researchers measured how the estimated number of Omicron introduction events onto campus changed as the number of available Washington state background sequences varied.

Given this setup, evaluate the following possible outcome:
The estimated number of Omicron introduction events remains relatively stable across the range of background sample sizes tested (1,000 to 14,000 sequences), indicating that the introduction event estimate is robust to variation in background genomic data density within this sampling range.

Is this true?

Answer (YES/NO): NO